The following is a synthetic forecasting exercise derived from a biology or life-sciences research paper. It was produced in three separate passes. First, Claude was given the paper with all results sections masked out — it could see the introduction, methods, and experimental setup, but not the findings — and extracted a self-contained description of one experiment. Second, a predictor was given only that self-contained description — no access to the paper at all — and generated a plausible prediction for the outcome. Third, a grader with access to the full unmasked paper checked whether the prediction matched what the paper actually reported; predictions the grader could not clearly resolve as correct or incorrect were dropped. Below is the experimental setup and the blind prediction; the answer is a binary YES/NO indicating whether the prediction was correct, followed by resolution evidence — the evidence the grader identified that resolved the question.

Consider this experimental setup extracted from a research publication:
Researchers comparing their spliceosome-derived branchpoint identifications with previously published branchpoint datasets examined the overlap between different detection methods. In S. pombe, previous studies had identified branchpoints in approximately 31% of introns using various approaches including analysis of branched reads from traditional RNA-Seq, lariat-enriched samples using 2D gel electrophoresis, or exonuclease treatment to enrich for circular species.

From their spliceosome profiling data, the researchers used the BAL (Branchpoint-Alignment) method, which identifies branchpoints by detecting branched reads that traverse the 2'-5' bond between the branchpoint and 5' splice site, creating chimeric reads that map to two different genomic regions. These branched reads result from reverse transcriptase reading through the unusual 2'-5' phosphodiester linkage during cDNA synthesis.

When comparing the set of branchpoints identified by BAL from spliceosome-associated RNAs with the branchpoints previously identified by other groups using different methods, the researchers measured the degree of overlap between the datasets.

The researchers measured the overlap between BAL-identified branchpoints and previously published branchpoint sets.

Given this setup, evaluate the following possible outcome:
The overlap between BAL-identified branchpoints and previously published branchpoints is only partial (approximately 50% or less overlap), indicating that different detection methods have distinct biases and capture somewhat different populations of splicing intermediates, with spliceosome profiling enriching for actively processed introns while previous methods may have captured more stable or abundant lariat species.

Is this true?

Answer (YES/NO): NO